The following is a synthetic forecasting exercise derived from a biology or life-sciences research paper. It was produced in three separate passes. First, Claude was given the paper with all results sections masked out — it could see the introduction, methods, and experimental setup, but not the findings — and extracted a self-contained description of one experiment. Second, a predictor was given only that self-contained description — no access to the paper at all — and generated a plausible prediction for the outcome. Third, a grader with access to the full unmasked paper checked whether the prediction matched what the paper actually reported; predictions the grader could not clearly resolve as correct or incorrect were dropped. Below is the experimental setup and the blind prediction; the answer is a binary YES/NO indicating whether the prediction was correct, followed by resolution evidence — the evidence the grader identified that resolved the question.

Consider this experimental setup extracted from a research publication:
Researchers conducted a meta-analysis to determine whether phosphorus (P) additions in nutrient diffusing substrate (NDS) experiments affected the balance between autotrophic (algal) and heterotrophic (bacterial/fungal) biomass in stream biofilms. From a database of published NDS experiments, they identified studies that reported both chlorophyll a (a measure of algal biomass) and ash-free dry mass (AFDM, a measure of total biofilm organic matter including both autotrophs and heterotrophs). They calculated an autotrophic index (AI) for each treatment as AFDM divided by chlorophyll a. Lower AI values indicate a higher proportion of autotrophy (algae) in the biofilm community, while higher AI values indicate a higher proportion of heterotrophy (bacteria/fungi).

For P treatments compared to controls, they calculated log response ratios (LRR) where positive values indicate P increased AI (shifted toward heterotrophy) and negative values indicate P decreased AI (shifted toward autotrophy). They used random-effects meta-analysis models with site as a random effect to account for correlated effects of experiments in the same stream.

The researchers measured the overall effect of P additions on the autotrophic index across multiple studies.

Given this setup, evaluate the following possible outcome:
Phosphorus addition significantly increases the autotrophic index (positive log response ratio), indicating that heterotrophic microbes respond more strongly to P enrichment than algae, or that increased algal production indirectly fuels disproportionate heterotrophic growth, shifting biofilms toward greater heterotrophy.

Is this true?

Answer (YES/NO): NO